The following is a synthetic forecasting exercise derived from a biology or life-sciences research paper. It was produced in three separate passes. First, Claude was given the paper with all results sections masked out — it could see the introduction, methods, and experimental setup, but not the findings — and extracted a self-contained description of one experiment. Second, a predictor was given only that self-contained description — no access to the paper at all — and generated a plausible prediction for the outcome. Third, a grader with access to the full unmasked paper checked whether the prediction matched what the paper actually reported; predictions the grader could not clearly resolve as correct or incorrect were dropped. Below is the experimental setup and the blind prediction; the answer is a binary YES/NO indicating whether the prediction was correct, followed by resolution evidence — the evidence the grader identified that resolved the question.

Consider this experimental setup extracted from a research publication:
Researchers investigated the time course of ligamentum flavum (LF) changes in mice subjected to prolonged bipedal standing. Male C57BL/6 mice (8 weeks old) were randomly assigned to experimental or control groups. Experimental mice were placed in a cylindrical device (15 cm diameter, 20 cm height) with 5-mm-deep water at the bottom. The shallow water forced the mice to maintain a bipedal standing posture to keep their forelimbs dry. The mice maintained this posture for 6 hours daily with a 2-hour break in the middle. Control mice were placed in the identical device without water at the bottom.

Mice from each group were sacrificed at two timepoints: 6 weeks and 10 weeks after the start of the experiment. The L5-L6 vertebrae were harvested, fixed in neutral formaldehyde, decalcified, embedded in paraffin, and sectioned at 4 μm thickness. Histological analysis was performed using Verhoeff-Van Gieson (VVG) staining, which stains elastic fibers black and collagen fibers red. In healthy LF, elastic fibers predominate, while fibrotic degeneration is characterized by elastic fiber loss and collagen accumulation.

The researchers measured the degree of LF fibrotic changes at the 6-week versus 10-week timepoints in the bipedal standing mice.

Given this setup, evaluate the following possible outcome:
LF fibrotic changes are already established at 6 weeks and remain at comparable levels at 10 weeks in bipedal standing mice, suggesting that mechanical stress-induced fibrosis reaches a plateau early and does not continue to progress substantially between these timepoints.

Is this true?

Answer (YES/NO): NO